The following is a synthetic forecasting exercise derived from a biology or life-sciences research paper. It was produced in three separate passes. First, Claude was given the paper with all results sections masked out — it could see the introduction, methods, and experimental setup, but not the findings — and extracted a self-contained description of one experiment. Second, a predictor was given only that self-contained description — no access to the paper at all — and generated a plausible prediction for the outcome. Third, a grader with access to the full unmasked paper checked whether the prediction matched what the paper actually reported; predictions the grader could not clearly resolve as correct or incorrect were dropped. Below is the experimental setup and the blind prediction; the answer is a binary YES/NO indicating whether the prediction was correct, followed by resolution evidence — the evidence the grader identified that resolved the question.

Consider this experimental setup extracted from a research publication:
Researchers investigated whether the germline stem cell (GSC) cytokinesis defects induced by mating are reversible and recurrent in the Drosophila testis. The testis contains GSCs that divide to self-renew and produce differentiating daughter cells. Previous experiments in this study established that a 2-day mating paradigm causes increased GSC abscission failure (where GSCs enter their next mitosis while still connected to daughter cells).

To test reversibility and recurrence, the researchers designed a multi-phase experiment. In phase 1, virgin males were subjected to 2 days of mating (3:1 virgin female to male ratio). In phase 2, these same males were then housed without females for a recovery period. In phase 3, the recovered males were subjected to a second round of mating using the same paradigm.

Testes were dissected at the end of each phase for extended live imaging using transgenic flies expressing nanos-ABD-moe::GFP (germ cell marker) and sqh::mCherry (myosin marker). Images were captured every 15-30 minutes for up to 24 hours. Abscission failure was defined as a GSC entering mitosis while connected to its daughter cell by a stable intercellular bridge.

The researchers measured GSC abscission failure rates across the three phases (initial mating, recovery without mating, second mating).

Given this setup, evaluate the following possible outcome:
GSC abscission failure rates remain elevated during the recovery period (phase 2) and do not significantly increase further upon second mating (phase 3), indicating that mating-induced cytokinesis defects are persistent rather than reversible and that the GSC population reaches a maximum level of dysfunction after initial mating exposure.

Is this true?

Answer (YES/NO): NO